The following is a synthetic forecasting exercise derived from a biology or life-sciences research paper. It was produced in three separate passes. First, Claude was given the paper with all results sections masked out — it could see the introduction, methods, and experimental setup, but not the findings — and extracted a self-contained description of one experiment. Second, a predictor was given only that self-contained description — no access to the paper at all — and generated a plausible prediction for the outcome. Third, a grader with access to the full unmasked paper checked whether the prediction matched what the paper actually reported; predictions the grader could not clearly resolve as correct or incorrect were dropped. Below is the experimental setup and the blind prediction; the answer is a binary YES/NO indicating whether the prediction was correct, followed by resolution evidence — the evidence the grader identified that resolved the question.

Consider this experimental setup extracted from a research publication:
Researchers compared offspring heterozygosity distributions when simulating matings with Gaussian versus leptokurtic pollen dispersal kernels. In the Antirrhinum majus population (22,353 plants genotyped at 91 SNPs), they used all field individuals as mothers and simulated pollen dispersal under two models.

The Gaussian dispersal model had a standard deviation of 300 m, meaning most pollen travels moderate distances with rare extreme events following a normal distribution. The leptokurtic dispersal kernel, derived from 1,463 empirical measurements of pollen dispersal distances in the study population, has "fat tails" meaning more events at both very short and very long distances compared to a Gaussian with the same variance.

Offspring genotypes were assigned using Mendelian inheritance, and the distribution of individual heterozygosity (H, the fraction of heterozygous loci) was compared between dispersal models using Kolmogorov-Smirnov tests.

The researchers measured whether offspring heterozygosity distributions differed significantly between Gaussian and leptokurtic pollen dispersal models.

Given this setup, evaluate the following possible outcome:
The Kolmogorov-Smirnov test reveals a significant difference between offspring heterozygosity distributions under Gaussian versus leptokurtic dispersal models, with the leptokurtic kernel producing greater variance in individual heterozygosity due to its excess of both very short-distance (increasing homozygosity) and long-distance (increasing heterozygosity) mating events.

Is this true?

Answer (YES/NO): NO